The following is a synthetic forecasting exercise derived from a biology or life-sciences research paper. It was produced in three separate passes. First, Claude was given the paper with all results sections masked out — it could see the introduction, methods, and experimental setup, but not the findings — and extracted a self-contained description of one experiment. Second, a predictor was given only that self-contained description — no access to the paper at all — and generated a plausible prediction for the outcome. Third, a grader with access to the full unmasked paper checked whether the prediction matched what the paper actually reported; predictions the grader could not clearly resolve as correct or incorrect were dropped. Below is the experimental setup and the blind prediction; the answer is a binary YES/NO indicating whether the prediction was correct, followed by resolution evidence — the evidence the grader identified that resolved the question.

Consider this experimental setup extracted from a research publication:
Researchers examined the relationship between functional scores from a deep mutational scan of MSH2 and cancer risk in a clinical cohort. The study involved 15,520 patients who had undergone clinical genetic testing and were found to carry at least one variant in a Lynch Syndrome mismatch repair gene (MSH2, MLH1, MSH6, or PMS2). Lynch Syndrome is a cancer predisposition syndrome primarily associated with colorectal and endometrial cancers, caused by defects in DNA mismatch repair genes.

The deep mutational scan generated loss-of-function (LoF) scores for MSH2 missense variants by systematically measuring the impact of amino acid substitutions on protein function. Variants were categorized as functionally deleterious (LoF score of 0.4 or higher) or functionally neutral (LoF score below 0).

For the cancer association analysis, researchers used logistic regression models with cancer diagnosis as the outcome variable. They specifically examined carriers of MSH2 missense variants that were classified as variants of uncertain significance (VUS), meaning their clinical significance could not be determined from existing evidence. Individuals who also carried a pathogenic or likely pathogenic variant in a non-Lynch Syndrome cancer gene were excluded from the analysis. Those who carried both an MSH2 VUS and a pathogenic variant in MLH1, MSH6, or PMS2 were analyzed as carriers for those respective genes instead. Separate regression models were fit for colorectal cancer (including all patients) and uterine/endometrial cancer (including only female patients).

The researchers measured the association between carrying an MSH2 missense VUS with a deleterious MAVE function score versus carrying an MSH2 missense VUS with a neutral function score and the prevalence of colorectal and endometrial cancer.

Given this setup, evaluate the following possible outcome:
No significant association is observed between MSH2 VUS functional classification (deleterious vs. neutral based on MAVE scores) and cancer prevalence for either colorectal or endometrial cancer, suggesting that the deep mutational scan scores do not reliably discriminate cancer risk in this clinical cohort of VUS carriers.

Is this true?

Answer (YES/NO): NO